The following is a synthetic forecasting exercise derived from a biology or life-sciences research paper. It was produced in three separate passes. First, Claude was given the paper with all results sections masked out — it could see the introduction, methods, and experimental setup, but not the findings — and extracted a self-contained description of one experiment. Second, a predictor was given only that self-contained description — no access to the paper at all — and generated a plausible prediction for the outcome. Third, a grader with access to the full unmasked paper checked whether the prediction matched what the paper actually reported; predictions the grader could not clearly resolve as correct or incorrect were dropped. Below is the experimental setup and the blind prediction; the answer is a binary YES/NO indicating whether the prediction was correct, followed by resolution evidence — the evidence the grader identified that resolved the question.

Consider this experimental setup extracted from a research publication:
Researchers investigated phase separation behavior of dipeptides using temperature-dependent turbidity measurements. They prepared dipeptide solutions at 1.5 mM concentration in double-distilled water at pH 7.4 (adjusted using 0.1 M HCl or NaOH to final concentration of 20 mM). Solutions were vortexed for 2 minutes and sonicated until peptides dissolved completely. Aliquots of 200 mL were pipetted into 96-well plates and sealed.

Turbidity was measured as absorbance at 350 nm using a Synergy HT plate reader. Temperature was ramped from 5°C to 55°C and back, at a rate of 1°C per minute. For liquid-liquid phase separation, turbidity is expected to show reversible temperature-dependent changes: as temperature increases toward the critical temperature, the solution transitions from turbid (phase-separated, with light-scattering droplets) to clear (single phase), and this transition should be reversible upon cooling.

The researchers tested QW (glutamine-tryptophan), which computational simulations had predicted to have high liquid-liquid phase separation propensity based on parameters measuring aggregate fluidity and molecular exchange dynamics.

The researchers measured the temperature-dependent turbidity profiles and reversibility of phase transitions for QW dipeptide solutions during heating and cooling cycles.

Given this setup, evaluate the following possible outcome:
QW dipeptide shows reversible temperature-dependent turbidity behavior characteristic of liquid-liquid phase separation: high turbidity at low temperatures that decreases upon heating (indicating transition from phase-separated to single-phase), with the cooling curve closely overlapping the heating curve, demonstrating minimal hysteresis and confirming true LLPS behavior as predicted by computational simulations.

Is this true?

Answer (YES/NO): NO